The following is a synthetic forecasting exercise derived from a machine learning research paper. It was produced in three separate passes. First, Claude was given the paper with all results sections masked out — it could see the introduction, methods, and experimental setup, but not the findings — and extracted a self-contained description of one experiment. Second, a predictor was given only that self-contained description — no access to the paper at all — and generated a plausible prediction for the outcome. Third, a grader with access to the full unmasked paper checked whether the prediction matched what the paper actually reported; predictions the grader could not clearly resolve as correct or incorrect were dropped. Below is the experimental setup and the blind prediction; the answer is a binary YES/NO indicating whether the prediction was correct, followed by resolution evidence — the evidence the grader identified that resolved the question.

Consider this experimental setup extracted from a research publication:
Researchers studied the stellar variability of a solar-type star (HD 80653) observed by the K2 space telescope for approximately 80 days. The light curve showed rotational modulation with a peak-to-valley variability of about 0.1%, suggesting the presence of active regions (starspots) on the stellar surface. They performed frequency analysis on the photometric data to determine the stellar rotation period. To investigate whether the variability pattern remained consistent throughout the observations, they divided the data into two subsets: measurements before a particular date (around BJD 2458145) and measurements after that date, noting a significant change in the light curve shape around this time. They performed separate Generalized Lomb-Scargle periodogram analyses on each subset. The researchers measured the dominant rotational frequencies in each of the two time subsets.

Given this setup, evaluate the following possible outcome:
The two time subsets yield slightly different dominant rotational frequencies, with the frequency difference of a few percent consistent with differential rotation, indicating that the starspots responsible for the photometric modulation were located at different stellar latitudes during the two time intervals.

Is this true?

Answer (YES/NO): NO